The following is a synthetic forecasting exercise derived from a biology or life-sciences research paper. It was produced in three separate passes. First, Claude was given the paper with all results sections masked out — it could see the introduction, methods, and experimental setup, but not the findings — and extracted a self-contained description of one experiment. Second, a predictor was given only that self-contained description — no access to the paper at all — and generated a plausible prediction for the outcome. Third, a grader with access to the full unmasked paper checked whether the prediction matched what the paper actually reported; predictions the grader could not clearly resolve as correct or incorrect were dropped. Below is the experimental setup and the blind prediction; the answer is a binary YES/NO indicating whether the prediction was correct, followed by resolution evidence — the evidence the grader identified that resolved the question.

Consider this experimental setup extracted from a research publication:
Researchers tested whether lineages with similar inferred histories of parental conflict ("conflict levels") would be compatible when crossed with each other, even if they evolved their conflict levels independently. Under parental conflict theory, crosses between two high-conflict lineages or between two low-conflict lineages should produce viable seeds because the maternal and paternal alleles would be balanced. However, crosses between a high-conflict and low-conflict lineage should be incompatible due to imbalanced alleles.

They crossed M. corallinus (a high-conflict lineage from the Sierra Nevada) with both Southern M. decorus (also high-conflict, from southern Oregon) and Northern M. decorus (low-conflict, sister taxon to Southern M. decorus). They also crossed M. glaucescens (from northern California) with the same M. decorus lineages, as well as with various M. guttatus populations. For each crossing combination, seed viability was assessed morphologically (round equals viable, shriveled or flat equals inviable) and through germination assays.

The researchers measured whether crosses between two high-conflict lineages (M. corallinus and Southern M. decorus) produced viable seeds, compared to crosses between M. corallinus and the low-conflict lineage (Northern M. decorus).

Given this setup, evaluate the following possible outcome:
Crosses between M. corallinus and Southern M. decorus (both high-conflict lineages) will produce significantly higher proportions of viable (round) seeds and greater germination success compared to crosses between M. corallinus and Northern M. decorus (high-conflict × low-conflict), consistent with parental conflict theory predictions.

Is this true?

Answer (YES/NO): YES